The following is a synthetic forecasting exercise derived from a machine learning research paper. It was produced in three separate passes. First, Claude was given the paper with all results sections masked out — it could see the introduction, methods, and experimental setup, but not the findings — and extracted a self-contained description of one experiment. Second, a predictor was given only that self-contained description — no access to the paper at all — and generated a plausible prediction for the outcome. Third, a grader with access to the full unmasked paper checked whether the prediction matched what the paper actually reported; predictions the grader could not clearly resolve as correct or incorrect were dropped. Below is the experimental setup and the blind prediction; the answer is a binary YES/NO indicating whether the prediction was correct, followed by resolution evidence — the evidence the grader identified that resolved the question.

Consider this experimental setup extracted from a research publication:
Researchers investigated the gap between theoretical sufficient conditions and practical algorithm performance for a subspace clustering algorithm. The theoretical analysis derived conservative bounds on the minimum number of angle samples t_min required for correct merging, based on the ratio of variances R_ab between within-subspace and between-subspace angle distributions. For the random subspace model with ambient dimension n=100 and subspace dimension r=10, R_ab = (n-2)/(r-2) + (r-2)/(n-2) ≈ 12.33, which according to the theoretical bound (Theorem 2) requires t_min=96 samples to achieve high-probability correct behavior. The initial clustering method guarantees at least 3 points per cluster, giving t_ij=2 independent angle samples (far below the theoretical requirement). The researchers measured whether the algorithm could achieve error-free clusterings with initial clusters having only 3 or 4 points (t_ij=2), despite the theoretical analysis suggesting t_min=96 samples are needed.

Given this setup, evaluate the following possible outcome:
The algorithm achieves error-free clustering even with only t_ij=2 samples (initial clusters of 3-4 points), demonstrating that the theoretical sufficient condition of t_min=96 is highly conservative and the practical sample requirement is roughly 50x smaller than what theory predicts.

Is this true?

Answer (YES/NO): YES